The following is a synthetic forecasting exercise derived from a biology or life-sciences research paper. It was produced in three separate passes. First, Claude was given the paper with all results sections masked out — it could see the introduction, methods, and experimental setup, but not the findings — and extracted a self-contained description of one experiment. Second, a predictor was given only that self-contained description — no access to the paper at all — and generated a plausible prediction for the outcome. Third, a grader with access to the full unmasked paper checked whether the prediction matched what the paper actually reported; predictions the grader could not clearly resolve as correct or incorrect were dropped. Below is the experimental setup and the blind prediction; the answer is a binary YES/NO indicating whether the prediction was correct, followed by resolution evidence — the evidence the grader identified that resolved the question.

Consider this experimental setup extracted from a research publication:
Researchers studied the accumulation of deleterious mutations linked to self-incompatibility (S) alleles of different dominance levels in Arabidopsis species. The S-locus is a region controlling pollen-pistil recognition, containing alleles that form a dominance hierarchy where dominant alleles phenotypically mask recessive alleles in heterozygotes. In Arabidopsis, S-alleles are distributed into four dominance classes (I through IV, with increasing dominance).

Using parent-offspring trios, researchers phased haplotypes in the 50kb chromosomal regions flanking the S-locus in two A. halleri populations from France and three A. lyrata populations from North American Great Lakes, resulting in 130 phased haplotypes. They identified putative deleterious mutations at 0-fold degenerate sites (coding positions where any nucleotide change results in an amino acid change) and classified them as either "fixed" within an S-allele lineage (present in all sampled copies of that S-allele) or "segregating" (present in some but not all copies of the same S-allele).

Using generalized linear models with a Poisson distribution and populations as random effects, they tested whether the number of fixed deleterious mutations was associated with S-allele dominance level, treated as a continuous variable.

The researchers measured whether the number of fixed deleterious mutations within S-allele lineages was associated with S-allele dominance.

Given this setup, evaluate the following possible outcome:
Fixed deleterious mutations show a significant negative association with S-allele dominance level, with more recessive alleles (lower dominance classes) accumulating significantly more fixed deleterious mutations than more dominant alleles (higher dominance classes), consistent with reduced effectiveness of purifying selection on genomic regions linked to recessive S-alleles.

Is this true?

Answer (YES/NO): NO